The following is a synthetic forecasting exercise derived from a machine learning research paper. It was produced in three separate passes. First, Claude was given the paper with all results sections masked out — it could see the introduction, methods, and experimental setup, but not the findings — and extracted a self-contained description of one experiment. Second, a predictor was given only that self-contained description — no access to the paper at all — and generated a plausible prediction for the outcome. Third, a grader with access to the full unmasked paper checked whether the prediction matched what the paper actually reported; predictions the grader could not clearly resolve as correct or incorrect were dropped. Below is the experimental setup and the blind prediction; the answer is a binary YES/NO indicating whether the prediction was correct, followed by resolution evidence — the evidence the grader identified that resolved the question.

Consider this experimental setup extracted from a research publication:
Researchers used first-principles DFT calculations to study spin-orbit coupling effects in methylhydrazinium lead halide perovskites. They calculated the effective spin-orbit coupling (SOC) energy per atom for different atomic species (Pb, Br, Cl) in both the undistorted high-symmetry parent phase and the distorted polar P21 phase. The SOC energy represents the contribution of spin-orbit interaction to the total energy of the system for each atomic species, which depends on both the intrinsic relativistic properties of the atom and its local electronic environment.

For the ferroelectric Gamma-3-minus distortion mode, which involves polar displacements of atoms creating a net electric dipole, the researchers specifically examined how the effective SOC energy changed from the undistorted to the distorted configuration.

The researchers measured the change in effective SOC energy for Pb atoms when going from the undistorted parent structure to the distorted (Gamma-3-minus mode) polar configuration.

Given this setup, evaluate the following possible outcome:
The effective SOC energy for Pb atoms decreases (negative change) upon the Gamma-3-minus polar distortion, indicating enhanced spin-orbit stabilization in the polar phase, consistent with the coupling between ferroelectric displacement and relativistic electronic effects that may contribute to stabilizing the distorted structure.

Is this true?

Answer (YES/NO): NO